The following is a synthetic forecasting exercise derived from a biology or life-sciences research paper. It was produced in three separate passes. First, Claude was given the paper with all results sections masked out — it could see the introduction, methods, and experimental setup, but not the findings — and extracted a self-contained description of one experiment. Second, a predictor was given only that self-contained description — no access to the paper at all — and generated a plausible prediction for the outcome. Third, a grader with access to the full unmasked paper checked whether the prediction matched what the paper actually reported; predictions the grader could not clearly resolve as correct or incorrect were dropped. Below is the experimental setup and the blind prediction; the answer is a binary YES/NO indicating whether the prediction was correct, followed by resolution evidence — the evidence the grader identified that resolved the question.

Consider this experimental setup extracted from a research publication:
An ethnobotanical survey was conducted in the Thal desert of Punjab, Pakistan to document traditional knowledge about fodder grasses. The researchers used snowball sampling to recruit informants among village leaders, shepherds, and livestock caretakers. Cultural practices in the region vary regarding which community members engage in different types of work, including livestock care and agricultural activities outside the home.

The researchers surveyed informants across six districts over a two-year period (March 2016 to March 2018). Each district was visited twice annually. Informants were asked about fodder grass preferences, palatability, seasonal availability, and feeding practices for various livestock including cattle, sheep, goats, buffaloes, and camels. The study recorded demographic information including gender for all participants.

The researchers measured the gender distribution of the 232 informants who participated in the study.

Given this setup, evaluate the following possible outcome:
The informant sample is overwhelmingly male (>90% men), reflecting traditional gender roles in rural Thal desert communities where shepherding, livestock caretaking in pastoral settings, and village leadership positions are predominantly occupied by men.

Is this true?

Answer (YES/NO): NO